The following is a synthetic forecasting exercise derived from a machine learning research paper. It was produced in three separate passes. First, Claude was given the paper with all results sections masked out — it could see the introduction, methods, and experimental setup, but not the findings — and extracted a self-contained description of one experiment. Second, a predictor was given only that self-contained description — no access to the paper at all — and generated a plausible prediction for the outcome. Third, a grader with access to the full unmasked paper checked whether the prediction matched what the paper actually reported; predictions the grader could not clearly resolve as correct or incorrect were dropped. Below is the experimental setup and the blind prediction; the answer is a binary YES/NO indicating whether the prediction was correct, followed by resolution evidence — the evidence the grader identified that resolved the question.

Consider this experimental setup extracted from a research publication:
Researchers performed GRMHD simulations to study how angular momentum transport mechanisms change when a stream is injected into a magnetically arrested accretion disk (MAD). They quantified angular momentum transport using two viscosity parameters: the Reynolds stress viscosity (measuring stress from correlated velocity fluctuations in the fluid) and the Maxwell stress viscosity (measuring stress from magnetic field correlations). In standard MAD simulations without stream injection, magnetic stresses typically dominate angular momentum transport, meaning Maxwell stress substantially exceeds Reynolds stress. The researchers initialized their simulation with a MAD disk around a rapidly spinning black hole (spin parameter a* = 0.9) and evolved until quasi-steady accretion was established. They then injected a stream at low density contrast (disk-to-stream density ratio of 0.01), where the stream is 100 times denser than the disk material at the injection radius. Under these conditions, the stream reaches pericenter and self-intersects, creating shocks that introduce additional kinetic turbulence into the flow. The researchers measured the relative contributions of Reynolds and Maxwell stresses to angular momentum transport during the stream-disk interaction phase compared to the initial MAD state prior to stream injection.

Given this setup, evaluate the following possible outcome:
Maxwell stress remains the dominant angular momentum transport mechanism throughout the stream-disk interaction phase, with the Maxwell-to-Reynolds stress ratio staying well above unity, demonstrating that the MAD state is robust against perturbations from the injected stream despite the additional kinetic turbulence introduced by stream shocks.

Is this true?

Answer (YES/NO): NO